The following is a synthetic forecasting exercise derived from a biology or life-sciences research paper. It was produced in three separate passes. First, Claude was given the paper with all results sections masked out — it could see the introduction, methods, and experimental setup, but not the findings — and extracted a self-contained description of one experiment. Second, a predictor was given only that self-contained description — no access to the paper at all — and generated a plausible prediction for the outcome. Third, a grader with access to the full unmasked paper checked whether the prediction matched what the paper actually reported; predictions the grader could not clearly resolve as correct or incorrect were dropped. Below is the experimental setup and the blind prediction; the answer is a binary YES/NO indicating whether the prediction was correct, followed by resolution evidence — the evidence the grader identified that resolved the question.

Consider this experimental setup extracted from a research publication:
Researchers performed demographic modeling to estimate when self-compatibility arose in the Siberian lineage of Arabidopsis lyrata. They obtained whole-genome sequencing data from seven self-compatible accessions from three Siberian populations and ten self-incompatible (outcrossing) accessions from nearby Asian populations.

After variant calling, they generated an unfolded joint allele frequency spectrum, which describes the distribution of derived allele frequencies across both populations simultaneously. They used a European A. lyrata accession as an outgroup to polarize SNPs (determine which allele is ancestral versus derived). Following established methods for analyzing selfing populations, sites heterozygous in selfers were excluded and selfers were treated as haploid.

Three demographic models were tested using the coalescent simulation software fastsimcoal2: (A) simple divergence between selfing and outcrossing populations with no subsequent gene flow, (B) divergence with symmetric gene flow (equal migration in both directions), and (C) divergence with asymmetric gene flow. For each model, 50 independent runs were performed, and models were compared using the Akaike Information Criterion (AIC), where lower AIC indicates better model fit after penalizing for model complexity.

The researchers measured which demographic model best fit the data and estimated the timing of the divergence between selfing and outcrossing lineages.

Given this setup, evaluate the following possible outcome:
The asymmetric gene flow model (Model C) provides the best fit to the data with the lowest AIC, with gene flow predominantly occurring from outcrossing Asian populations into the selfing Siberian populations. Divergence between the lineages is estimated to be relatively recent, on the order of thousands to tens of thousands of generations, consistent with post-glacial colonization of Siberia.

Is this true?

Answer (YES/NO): NO